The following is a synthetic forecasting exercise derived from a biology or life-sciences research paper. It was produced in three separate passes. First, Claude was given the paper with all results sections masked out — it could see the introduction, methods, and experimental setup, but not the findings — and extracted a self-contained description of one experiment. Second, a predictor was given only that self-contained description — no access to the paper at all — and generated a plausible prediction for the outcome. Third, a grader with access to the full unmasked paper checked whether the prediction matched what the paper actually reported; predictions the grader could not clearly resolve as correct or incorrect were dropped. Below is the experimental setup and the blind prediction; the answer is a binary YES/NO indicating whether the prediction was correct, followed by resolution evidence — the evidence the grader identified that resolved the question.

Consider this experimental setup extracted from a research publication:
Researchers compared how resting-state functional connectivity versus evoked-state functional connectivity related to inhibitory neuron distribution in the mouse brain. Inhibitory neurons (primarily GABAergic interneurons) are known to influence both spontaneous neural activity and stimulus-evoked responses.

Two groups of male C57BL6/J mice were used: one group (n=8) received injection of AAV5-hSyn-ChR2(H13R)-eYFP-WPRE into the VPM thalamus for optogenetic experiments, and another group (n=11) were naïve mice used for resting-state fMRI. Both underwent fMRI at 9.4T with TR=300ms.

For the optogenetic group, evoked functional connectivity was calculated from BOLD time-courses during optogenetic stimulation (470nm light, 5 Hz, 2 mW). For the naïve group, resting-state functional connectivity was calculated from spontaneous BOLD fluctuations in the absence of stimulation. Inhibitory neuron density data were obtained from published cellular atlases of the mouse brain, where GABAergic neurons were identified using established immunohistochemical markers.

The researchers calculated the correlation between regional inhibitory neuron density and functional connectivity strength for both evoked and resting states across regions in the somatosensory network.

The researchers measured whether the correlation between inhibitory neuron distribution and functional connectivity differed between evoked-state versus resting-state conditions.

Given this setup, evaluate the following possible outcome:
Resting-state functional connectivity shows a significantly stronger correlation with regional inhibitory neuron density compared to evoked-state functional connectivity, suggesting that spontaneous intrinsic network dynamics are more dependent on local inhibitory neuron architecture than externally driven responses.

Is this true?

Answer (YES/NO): NO